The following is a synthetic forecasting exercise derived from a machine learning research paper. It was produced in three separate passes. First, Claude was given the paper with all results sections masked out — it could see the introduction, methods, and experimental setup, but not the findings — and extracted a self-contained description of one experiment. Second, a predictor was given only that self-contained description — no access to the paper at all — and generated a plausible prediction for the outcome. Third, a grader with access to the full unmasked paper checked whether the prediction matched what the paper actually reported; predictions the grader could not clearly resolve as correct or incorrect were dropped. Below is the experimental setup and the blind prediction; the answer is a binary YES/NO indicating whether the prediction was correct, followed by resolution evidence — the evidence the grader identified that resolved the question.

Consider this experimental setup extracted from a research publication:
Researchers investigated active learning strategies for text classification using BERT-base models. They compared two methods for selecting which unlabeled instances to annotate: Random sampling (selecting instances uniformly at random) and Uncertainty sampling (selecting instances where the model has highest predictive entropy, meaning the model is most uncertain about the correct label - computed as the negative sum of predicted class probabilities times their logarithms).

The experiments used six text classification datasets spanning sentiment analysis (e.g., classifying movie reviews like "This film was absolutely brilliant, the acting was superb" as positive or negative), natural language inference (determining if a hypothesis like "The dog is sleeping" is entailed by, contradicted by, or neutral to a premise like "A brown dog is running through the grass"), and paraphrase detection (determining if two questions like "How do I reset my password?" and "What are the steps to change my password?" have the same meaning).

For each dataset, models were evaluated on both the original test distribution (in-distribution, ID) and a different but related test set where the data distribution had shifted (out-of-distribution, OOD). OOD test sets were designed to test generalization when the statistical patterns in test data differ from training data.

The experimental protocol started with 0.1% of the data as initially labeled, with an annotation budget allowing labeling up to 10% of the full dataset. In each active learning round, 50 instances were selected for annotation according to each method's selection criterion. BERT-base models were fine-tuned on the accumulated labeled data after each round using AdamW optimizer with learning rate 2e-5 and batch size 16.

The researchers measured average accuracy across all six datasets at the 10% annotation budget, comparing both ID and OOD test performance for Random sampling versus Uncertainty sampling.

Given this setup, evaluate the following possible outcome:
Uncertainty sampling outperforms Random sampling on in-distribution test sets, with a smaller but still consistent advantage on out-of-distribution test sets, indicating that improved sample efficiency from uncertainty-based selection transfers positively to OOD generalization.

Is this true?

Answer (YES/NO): NO